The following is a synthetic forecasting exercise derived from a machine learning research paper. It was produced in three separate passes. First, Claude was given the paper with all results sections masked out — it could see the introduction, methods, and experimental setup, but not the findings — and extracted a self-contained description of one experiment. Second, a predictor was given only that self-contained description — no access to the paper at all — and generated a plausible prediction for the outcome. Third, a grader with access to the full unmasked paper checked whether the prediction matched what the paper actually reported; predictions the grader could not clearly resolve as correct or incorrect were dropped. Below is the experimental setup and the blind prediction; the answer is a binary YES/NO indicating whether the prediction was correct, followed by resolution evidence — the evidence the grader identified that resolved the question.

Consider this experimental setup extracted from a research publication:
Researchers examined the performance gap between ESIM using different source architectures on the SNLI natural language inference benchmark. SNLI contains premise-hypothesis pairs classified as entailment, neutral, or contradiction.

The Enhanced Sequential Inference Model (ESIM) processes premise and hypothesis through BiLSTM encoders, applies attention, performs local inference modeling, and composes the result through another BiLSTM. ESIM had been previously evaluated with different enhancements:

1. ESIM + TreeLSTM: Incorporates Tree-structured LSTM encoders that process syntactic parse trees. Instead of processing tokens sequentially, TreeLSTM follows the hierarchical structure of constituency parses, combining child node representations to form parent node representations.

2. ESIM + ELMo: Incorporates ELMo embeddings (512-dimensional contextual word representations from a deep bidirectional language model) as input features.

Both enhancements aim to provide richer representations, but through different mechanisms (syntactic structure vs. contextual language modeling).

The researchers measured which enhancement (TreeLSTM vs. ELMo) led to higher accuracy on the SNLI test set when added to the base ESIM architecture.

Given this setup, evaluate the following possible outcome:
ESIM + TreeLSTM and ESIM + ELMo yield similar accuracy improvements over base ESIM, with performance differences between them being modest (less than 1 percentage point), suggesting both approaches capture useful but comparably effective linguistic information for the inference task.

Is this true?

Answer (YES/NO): YES